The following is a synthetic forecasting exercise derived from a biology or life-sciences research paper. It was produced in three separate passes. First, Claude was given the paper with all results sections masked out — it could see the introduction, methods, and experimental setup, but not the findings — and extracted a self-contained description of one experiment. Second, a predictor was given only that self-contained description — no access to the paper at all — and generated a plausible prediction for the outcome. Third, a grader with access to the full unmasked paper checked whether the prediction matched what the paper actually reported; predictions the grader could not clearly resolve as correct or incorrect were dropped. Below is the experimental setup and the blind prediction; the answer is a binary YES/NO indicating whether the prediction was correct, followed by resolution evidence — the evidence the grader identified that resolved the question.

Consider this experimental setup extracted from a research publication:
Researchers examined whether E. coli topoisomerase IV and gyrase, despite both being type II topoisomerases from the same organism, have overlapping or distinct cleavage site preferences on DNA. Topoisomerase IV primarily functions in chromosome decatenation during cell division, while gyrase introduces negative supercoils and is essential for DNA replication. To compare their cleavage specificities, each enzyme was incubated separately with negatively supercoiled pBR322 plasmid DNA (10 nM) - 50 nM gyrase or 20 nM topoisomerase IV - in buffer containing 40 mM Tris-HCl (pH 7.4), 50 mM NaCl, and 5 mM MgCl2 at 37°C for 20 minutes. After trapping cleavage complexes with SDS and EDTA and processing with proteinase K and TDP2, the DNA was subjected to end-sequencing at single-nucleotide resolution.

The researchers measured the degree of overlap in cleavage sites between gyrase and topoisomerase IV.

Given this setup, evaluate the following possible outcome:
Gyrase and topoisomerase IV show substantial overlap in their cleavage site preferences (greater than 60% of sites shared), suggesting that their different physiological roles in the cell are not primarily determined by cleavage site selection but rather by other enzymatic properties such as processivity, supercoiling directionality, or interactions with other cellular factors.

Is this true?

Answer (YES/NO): NO